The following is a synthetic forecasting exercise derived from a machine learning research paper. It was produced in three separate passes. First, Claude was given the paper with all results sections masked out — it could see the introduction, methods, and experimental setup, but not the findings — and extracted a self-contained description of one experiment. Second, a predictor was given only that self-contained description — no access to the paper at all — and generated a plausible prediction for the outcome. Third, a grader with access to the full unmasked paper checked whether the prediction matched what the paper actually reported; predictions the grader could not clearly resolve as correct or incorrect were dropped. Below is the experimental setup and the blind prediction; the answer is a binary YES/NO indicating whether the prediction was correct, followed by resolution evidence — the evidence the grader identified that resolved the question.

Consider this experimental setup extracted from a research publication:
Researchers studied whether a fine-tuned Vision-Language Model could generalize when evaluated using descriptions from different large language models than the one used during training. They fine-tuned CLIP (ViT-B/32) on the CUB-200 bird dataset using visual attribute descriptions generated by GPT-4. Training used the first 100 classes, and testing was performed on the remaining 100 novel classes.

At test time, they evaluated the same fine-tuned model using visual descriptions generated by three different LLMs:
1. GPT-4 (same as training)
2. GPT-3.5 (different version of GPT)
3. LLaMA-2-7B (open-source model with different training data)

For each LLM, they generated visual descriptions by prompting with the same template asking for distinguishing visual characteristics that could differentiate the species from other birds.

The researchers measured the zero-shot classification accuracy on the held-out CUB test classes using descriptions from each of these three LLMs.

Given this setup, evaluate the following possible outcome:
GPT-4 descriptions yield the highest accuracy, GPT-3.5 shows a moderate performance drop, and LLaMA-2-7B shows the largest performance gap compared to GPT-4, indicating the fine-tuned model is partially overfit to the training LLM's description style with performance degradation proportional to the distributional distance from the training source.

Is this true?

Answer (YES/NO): NO